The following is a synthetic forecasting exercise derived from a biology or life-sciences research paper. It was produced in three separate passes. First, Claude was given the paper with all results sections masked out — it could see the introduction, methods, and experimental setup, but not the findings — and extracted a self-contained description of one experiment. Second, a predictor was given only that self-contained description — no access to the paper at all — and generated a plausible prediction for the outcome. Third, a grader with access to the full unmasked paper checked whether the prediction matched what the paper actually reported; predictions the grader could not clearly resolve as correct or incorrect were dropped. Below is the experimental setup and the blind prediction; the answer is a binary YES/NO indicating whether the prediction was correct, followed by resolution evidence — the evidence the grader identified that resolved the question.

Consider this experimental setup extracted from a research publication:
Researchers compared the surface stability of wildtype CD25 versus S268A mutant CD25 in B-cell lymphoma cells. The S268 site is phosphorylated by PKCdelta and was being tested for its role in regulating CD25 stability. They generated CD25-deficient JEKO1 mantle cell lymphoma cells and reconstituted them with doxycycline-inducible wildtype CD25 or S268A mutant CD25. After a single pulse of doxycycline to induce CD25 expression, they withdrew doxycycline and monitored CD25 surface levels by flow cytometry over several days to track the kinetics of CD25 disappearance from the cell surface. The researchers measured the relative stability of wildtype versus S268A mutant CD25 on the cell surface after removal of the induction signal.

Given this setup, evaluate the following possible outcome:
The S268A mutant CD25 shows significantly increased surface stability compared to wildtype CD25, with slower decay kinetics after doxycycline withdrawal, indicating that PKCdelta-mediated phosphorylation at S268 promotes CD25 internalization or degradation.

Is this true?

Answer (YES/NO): NO